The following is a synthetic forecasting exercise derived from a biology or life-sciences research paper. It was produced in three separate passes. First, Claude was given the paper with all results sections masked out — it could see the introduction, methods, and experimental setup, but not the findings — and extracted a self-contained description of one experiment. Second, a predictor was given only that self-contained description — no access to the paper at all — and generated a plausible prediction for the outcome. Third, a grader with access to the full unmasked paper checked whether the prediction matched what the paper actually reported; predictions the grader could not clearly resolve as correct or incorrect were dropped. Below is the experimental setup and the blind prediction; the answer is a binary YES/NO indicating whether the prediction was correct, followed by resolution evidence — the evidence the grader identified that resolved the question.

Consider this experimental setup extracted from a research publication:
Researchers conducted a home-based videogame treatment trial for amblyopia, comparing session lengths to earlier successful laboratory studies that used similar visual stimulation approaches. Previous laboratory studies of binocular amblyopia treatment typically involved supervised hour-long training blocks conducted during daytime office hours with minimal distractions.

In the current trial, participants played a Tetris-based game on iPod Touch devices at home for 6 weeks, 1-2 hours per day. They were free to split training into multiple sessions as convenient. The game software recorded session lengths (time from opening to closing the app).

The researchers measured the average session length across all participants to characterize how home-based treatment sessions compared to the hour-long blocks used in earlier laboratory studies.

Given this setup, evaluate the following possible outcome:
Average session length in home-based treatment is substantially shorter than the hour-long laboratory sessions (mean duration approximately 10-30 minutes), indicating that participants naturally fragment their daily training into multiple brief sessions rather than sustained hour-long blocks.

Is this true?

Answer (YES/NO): YES